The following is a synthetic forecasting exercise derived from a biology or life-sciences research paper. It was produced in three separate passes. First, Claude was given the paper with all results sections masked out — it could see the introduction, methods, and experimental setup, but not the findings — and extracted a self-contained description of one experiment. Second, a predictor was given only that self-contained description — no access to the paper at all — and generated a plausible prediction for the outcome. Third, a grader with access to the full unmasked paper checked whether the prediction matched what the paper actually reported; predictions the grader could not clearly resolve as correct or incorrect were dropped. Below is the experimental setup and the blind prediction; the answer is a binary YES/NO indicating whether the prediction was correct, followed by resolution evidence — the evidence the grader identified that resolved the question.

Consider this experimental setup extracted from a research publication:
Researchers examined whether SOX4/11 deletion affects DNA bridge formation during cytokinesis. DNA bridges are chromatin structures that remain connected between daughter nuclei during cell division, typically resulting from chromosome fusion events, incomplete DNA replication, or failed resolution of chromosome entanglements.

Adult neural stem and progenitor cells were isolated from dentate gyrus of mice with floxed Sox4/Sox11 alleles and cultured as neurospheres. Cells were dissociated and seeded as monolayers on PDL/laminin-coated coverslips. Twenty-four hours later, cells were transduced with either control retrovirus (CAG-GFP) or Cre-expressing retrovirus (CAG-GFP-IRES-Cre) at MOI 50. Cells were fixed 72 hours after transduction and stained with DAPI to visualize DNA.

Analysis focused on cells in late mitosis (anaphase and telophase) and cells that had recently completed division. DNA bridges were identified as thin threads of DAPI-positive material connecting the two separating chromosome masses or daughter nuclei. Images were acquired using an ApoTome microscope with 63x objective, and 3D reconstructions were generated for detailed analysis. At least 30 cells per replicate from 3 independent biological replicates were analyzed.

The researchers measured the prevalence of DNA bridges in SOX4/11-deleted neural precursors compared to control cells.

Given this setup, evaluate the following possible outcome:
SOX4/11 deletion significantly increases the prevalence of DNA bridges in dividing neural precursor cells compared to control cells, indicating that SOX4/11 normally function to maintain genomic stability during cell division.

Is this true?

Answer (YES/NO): YES